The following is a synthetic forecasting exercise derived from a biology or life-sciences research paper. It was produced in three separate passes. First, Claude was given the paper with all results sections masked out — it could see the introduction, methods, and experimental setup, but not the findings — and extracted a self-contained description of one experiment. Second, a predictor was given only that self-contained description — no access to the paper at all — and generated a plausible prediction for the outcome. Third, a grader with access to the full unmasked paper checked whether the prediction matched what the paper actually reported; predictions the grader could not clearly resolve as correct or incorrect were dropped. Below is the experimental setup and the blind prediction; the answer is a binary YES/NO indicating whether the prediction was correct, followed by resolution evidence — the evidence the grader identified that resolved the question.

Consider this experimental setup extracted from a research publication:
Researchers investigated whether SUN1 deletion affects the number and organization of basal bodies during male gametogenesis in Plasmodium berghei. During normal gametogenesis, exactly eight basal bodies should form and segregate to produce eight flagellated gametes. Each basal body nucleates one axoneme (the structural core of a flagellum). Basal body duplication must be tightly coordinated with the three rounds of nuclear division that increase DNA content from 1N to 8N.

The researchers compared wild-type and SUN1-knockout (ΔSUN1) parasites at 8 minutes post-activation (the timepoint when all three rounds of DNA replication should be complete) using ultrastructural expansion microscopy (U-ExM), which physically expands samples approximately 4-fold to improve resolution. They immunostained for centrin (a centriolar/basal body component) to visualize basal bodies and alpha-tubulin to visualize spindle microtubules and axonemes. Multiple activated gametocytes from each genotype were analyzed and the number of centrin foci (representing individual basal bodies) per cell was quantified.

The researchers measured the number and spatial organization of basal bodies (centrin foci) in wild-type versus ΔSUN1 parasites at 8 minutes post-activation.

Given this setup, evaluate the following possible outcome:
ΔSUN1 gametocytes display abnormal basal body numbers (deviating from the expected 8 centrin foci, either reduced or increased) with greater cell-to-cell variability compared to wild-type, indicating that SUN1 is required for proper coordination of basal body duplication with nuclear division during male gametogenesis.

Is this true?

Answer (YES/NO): NO